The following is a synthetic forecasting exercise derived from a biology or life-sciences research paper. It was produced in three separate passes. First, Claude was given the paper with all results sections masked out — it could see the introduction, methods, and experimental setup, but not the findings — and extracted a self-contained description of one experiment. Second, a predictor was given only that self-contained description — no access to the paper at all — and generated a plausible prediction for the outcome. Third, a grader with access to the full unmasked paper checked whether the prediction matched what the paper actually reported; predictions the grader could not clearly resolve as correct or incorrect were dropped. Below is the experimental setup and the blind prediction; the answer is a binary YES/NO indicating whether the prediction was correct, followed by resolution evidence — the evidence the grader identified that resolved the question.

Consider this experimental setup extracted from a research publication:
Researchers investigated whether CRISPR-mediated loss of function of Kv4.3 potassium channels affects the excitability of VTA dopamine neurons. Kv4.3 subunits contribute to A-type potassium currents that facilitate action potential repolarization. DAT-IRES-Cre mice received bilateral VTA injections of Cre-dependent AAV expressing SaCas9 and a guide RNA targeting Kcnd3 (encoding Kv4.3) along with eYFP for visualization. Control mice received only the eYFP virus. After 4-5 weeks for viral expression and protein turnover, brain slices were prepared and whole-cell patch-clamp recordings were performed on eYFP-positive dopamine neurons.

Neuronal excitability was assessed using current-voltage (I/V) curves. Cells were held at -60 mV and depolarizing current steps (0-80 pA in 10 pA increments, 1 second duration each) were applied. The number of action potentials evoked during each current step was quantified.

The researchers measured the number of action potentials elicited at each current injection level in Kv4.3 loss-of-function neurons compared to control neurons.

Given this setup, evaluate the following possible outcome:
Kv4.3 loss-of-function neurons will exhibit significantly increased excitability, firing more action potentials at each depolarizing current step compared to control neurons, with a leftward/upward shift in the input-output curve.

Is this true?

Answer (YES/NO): YES